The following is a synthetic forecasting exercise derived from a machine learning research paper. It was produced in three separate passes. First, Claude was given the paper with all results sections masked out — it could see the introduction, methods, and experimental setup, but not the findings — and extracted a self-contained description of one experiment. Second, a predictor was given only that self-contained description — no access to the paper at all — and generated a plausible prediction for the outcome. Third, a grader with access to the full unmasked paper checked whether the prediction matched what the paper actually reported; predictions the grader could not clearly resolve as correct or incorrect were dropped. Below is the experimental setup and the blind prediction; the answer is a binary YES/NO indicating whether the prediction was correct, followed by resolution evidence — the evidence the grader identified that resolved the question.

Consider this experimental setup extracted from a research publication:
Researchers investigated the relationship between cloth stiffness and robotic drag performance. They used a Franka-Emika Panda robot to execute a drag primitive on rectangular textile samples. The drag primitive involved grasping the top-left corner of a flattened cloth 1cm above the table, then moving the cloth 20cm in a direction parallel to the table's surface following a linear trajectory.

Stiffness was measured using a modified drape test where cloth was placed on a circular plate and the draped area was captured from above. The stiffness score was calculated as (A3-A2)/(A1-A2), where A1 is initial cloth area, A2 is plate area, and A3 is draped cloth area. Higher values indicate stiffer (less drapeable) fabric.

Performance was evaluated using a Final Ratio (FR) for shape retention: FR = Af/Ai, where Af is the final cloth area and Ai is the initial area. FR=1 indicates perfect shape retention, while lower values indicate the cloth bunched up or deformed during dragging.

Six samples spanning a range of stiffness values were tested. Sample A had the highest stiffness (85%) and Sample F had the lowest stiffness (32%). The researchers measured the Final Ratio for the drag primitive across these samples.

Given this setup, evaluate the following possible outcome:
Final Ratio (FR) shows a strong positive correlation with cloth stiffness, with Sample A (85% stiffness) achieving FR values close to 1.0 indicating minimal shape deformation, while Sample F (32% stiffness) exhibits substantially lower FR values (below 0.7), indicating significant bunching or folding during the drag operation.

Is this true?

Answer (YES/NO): NO